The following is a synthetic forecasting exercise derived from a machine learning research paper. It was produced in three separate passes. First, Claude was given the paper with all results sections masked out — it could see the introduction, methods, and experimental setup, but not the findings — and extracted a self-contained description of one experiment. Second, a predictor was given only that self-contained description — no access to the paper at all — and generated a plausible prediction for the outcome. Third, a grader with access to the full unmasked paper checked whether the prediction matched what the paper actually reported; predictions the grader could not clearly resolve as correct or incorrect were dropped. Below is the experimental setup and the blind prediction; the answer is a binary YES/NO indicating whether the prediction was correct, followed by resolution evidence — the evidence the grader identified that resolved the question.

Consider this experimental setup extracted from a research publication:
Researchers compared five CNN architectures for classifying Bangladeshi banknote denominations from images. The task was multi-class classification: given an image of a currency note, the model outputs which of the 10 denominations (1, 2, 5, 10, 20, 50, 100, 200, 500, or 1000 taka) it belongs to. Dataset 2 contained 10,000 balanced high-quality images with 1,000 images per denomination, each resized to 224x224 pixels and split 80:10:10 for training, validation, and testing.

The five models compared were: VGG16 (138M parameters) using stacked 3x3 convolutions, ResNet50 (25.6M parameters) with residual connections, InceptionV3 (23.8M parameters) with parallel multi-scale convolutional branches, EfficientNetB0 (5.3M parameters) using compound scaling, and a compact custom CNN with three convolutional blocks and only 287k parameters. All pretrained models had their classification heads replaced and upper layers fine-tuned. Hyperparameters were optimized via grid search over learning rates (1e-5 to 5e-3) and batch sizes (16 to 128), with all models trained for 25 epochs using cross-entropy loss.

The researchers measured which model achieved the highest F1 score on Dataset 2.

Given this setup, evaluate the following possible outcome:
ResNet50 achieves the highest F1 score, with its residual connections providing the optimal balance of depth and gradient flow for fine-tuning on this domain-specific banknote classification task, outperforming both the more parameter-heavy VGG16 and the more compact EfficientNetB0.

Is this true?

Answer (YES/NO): NO